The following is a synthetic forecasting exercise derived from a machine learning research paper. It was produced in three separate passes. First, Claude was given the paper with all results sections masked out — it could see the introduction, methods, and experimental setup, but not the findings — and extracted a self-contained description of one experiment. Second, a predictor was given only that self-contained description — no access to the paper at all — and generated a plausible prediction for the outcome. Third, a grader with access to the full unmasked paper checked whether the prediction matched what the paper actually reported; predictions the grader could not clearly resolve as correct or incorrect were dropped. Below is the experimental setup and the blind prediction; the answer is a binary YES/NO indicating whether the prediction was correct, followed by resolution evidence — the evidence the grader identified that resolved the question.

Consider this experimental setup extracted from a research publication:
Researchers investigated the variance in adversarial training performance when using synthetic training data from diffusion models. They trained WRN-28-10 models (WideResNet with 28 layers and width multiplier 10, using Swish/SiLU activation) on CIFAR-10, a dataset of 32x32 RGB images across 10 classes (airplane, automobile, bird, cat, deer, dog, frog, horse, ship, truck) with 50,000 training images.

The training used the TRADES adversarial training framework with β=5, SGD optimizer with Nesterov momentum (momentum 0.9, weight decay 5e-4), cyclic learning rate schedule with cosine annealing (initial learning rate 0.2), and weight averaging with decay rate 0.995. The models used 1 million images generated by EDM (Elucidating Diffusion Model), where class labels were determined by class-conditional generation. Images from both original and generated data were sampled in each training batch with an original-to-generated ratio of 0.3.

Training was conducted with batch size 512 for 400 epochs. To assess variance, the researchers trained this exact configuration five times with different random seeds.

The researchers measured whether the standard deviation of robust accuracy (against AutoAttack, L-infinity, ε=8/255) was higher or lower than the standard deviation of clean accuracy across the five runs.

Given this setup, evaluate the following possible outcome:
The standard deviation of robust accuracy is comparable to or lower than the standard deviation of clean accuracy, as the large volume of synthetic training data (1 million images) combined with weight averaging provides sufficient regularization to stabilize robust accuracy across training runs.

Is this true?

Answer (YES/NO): YES